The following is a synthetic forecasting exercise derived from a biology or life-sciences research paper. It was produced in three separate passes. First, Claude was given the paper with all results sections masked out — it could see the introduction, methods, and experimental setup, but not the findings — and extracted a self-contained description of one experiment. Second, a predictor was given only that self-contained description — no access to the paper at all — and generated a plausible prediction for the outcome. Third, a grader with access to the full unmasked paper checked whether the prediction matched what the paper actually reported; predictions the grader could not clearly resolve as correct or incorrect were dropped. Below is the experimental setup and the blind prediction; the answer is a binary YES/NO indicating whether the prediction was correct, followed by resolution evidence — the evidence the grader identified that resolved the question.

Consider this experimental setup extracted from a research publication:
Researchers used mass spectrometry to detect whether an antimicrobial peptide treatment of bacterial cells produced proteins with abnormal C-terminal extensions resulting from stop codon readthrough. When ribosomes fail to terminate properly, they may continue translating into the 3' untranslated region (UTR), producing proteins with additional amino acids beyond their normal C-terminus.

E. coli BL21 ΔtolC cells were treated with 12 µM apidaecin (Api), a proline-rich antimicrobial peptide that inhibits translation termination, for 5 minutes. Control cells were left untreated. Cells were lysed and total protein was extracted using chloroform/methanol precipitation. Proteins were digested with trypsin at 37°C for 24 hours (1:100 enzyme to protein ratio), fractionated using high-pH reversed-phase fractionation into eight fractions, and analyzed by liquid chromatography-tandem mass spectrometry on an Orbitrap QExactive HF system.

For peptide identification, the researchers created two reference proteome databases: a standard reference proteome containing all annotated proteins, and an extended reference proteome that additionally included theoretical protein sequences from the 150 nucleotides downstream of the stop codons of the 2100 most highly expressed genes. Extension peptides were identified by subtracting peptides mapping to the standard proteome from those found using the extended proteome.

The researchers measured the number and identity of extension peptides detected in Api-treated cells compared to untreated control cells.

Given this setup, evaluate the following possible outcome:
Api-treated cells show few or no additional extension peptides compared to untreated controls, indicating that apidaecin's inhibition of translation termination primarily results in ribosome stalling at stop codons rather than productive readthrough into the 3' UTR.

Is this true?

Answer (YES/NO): NO